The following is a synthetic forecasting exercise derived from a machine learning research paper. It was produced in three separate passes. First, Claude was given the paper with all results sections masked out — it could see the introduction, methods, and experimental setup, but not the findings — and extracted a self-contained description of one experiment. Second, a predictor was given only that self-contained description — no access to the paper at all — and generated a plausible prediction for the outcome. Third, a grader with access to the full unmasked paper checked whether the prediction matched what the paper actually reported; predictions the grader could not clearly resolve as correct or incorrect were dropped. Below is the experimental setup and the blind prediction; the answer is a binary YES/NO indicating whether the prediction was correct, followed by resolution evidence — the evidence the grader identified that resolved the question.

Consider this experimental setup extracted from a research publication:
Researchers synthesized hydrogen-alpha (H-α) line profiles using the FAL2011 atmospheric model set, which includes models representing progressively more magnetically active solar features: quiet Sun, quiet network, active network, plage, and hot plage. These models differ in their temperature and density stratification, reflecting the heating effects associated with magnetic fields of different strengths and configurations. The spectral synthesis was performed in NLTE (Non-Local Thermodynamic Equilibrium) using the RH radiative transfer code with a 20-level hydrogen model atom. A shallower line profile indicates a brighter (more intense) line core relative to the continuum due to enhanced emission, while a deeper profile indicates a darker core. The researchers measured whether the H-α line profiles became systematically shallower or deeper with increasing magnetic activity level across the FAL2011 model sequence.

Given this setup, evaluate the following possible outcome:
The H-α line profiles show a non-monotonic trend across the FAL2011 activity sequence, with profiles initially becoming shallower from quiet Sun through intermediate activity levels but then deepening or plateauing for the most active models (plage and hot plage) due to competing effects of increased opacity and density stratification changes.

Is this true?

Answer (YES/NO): NO